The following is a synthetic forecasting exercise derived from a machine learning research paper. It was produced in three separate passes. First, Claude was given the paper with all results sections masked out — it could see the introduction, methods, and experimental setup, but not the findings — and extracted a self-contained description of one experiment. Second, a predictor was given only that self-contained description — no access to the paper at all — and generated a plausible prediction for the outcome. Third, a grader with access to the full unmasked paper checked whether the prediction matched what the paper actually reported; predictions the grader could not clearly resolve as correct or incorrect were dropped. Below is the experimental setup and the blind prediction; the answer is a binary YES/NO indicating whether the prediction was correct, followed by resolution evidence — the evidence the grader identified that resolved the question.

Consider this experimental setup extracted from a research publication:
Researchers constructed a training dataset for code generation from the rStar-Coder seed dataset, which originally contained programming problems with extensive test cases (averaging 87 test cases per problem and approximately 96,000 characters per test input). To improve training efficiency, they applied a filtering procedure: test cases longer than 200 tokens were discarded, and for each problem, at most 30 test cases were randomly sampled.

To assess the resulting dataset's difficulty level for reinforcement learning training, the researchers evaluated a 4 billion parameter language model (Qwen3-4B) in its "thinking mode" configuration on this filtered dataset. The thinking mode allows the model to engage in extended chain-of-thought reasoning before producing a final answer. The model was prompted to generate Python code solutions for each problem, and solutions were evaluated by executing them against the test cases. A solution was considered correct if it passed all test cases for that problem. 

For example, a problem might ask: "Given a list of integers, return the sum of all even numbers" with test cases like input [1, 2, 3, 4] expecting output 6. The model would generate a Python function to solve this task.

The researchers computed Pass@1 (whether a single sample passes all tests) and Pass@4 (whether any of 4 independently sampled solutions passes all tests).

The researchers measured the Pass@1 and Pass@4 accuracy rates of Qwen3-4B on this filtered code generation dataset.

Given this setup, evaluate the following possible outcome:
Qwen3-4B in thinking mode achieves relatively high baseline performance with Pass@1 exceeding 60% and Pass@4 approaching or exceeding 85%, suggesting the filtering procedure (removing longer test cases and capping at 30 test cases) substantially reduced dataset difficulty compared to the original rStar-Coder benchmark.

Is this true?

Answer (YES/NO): NO